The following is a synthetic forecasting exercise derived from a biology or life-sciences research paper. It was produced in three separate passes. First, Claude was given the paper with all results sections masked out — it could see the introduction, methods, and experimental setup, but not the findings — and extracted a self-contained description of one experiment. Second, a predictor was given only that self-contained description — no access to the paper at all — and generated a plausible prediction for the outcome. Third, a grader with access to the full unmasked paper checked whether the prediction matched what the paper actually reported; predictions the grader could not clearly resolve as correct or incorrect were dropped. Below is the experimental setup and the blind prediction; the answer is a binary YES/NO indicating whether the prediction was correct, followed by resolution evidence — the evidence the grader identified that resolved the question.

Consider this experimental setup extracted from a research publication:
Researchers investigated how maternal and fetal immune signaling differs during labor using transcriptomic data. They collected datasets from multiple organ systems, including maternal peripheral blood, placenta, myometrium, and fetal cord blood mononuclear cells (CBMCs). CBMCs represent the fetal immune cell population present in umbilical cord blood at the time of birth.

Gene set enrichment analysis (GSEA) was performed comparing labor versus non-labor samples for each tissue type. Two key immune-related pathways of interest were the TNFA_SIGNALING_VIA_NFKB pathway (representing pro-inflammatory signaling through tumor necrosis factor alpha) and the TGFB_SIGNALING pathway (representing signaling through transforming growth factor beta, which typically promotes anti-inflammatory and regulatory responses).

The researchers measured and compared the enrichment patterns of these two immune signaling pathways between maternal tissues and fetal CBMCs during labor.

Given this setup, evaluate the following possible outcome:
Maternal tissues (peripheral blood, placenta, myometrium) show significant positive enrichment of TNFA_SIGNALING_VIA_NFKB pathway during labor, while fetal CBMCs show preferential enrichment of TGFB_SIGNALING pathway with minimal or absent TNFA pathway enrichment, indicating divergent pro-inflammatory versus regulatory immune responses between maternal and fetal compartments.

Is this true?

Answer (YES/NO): YES